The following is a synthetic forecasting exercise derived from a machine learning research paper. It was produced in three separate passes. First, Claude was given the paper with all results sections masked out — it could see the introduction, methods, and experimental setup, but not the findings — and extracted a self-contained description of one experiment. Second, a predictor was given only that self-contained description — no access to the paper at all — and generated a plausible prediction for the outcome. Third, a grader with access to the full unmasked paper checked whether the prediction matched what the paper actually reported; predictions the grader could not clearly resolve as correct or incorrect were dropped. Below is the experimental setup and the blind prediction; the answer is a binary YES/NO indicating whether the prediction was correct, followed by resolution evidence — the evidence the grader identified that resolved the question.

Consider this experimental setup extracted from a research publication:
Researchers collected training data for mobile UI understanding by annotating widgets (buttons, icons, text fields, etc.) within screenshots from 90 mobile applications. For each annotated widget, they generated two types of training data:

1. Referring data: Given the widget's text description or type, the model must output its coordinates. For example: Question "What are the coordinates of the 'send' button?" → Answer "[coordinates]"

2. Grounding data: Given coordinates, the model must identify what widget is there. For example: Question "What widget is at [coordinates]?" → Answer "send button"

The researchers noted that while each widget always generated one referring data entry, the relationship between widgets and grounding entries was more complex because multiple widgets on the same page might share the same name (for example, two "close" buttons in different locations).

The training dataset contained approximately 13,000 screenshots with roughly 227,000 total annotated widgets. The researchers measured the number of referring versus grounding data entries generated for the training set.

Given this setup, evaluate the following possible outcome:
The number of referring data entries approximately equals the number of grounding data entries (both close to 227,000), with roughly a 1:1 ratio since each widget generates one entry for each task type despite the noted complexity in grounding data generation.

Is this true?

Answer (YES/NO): NO